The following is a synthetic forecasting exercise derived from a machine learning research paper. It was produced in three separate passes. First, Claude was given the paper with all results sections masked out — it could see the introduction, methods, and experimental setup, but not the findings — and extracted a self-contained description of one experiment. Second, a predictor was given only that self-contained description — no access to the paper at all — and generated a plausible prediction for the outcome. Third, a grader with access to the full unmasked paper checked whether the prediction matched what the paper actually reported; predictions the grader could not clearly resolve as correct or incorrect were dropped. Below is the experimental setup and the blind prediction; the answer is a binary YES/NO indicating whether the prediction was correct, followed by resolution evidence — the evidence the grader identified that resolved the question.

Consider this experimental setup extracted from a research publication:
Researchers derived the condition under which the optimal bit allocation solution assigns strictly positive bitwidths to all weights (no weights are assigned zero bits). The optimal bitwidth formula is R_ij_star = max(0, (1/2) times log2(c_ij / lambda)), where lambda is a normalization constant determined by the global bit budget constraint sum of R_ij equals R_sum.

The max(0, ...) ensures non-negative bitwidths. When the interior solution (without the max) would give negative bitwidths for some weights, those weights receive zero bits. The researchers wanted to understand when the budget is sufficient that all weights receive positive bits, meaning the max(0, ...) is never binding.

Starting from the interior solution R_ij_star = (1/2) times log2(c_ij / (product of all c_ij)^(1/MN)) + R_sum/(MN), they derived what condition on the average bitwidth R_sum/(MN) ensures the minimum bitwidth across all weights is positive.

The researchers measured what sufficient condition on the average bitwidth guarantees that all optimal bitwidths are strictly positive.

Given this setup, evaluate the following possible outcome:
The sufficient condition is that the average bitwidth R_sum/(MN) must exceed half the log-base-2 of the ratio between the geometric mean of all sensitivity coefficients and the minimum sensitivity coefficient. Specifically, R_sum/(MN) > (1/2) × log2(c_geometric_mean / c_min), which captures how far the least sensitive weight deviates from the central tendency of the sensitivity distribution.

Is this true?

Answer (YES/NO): YES